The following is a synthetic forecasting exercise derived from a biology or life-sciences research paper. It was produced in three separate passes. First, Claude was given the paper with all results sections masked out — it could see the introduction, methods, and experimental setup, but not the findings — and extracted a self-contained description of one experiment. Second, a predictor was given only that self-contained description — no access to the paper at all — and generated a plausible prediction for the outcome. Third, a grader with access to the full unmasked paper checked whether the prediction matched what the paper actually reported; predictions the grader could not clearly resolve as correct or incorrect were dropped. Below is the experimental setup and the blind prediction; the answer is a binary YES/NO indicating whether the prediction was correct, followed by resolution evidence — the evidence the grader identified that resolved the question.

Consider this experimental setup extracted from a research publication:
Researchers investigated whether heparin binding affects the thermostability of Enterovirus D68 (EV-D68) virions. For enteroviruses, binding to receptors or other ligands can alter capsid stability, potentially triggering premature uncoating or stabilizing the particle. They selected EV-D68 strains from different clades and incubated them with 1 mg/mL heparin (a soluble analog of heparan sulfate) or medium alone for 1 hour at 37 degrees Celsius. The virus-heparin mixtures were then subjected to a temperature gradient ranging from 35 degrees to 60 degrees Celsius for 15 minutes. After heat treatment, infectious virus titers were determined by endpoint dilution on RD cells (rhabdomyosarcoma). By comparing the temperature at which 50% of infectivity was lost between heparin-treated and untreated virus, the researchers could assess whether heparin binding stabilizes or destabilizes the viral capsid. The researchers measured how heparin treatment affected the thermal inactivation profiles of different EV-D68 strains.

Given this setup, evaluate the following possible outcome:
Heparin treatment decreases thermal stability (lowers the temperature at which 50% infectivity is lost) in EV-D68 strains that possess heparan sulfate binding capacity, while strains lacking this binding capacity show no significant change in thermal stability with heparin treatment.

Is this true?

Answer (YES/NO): NO